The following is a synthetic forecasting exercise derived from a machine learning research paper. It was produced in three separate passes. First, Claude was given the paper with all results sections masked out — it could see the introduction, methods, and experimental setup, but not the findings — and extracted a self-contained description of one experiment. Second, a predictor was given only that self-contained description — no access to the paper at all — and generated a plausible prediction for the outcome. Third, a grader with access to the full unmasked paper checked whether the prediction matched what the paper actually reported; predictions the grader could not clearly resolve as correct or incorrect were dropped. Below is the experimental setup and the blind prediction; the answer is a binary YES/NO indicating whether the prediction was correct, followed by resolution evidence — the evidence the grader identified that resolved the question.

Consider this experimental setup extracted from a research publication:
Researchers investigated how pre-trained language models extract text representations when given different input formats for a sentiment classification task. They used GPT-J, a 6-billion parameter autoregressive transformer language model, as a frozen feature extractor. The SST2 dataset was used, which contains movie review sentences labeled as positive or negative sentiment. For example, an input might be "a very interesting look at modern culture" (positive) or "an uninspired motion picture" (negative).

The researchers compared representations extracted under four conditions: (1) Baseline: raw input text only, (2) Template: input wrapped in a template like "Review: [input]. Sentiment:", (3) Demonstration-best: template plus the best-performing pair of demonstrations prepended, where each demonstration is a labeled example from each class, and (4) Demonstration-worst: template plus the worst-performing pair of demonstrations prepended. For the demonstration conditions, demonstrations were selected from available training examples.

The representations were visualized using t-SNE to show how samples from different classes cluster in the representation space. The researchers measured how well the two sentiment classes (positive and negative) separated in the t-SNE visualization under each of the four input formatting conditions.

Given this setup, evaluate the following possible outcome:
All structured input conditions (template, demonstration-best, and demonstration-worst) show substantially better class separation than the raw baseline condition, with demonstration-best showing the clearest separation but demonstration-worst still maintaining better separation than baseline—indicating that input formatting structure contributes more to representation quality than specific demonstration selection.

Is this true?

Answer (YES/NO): YES